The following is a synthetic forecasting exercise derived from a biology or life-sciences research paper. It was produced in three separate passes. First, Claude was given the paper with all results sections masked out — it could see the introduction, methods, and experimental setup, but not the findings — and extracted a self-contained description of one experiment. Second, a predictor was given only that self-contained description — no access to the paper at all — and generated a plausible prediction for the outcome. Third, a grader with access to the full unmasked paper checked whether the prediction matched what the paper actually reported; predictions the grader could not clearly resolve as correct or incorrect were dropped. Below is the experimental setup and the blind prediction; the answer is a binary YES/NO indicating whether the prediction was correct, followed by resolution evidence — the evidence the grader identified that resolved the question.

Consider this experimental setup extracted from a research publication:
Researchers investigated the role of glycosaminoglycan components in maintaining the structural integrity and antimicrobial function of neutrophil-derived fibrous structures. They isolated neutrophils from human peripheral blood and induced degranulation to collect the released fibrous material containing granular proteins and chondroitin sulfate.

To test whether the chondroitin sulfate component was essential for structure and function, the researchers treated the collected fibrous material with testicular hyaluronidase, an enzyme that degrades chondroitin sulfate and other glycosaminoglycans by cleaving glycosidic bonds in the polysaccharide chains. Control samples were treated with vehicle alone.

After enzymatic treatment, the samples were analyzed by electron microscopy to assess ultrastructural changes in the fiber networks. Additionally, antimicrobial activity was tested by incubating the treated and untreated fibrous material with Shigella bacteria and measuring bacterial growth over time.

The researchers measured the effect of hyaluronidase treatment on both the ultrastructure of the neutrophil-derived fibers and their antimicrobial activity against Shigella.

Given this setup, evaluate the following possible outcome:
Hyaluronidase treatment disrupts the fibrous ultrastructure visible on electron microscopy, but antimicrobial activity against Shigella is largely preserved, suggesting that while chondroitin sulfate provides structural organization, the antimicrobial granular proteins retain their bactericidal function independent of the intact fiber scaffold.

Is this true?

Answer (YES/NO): NO